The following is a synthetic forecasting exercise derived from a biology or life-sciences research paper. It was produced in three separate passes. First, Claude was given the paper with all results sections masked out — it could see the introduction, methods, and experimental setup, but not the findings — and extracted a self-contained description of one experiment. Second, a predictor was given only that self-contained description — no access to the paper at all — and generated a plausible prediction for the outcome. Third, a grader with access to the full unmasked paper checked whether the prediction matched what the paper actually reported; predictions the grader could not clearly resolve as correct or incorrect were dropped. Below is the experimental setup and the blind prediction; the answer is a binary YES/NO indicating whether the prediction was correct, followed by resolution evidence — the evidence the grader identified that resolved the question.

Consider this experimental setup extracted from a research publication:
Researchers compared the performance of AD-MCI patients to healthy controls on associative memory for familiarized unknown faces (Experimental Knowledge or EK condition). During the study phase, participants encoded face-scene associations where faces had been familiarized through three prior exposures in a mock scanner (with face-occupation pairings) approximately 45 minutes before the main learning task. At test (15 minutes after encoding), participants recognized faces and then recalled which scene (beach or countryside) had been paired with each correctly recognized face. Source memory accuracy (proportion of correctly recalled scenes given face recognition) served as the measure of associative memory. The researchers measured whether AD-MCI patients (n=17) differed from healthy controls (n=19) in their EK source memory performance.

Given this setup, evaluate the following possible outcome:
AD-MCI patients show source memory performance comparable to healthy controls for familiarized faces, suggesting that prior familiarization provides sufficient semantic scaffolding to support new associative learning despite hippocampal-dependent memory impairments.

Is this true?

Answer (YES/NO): YES